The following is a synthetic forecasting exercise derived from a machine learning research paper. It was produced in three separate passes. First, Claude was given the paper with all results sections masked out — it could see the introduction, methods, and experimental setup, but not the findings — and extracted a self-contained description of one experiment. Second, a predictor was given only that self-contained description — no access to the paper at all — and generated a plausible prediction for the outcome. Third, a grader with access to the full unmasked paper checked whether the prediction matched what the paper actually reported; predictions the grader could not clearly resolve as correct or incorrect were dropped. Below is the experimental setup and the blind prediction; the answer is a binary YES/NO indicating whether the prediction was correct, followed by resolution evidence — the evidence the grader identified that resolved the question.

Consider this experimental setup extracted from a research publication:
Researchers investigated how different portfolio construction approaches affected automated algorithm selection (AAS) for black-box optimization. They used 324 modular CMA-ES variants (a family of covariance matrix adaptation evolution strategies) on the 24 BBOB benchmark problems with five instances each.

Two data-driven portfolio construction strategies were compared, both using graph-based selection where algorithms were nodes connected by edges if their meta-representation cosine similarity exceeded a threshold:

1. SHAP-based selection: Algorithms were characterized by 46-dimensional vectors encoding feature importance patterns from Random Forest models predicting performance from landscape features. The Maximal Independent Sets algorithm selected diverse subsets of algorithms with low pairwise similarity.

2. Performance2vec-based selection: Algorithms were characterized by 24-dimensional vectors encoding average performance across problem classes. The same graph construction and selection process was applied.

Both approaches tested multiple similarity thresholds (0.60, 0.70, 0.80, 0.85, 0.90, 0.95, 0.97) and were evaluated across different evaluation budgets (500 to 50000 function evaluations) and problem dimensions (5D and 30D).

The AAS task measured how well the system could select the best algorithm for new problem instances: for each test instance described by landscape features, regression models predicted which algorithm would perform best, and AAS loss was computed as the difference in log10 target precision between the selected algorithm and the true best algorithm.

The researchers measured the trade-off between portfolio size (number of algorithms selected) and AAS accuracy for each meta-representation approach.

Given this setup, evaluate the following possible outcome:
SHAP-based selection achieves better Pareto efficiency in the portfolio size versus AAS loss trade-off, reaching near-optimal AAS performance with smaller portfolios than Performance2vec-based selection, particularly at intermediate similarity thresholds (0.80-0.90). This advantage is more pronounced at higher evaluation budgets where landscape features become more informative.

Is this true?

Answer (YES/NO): NO